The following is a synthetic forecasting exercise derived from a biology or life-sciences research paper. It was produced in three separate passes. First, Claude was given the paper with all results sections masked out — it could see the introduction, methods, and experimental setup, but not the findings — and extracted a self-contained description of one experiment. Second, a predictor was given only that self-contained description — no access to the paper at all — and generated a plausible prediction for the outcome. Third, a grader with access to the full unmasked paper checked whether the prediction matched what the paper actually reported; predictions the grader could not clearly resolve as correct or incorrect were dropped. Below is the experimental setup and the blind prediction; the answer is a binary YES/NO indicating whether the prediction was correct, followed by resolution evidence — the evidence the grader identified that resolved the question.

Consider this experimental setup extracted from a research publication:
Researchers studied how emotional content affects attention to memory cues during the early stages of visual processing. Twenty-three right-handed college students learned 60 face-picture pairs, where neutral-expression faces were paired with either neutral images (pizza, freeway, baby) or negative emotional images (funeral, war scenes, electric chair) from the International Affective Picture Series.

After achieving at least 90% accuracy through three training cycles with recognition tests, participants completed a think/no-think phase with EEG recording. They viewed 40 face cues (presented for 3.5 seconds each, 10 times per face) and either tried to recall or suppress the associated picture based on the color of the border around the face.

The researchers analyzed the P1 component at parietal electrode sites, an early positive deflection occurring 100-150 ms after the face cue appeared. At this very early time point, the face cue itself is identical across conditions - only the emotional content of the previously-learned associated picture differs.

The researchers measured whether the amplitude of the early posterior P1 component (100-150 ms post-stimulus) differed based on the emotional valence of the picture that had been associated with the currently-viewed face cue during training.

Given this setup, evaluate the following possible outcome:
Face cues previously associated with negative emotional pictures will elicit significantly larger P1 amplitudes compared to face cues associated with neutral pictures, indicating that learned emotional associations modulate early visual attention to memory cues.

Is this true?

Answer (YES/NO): YES